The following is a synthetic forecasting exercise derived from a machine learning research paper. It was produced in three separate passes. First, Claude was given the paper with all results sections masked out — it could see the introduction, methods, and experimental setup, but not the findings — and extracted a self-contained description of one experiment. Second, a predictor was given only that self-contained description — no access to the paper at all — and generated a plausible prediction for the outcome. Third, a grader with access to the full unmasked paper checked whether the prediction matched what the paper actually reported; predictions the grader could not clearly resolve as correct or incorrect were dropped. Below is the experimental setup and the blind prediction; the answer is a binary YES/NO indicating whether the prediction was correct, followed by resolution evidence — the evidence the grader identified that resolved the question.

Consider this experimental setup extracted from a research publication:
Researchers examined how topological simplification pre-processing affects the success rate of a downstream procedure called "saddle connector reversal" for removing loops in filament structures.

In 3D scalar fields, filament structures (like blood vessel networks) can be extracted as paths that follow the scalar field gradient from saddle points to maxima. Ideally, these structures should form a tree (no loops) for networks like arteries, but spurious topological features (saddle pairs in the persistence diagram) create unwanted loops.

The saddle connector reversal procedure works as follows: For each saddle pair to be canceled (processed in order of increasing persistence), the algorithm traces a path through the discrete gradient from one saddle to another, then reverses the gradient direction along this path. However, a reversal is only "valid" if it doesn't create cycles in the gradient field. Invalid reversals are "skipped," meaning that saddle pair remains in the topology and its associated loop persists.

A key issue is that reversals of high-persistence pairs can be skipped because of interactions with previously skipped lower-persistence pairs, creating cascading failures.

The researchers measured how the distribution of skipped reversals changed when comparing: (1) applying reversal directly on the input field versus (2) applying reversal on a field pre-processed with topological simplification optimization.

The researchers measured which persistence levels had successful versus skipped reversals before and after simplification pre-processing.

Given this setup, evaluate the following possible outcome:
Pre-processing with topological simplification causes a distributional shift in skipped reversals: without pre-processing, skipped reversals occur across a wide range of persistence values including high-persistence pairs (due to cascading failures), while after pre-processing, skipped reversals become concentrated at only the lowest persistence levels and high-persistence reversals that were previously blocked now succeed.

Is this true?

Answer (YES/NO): YES